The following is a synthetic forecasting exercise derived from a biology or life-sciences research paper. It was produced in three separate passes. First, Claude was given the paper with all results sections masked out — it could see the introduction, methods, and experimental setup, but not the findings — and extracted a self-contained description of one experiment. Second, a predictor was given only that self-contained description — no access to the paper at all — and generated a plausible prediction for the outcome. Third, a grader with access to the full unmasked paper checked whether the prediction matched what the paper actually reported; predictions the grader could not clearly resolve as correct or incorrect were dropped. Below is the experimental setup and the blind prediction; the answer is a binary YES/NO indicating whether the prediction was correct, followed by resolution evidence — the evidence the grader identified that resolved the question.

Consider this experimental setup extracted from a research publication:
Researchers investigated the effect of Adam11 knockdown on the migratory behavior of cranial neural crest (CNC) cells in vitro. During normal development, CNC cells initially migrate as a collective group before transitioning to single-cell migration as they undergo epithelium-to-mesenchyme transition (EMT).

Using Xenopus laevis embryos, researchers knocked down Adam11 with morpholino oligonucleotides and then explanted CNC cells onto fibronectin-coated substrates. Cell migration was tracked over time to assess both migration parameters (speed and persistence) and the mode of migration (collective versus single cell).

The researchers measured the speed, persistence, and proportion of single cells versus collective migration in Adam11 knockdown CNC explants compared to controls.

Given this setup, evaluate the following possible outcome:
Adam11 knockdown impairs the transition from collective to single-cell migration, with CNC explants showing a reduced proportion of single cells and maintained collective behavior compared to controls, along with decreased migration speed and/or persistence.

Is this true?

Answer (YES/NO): NO